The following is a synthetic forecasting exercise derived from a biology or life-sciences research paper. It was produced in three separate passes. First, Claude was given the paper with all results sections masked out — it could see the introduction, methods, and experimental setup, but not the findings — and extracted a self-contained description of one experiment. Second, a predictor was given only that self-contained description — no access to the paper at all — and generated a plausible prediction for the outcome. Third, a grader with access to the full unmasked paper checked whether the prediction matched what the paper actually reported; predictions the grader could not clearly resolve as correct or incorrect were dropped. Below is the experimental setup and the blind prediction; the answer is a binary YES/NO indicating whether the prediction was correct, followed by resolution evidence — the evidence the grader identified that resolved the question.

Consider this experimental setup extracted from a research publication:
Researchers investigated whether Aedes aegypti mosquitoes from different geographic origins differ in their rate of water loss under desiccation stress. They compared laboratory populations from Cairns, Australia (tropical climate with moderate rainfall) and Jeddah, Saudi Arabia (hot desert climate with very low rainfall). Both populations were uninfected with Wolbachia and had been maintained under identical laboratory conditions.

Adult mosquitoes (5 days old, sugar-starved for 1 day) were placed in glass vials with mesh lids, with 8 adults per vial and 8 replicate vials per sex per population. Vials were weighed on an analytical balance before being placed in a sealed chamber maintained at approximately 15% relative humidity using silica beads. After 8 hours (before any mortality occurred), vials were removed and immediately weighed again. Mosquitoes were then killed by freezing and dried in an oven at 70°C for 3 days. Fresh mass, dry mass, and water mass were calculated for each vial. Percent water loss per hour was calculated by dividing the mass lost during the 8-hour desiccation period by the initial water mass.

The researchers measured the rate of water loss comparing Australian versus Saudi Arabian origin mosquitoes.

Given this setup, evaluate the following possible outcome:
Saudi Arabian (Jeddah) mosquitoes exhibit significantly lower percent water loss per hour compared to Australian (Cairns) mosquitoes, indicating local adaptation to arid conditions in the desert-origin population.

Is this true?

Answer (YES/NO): NO